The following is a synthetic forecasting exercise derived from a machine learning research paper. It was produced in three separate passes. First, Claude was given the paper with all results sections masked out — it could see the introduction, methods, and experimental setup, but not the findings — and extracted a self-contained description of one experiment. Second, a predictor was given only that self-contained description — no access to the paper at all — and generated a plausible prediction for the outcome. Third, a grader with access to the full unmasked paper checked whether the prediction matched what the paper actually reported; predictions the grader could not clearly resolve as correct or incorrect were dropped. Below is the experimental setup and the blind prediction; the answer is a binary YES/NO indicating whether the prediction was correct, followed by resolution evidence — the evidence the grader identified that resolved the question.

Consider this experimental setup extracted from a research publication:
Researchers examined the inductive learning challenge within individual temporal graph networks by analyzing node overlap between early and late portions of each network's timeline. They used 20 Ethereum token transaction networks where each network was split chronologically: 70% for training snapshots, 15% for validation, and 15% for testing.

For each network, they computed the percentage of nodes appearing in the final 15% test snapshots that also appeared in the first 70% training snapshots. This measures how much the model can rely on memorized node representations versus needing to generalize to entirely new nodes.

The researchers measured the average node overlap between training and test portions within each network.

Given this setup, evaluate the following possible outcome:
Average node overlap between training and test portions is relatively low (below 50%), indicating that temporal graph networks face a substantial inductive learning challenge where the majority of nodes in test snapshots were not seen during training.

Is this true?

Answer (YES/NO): YES